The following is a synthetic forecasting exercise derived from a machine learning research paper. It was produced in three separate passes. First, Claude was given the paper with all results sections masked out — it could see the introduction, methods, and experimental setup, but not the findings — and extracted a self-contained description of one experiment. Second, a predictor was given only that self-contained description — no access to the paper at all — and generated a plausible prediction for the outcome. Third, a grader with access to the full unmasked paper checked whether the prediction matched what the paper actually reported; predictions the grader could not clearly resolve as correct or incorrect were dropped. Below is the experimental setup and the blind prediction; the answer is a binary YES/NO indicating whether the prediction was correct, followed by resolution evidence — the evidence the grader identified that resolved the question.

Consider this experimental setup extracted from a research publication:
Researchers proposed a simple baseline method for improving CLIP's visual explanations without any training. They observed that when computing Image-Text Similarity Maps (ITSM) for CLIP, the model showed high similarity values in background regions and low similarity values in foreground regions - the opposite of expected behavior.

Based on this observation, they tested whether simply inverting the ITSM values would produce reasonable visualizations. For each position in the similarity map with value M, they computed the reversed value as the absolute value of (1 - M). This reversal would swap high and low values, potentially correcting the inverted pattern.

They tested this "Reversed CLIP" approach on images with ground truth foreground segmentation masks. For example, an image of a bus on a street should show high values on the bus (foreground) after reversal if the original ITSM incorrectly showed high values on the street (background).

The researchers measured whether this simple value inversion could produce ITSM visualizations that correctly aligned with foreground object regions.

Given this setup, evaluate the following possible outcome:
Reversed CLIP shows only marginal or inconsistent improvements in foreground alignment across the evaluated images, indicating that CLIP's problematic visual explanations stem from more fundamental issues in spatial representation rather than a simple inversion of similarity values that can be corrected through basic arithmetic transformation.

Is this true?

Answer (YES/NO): NO